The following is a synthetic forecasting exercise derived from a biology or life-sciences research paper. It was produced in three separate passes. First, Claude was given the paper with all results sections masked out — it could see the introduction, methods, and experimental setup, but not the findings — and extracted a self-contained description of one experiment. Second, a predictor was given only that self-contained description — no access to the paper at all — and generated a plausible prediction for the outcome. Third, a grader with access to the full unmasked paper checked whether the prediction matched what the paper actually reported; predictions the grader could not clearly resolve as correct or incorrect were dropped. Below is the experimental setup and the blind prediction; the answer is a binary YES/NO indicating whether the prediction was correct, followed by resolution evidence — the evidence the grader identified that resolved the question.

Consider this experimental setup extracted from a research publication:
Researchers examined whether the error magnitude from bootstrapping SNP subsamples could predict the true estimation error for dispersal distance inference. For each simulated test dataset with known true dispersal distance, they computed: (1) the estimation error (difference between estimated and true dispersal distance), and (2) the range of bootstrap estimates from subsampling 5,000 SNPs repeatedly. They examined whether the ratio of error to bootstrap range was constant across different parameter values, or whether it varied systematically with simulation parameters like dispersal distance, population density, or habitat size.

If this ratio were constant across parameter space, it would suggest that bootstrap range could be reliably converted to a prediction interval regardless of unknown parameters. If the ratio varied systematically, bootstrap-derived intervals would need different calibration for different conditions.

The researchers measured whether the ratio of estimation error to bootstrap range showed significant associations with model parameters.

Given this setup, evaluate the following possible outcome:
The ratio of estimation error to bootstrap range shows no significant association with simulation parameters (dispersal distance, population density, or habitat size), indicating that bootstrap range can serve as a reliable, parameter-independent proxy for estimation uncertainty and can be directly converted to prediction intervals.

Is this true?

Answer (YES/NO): YES